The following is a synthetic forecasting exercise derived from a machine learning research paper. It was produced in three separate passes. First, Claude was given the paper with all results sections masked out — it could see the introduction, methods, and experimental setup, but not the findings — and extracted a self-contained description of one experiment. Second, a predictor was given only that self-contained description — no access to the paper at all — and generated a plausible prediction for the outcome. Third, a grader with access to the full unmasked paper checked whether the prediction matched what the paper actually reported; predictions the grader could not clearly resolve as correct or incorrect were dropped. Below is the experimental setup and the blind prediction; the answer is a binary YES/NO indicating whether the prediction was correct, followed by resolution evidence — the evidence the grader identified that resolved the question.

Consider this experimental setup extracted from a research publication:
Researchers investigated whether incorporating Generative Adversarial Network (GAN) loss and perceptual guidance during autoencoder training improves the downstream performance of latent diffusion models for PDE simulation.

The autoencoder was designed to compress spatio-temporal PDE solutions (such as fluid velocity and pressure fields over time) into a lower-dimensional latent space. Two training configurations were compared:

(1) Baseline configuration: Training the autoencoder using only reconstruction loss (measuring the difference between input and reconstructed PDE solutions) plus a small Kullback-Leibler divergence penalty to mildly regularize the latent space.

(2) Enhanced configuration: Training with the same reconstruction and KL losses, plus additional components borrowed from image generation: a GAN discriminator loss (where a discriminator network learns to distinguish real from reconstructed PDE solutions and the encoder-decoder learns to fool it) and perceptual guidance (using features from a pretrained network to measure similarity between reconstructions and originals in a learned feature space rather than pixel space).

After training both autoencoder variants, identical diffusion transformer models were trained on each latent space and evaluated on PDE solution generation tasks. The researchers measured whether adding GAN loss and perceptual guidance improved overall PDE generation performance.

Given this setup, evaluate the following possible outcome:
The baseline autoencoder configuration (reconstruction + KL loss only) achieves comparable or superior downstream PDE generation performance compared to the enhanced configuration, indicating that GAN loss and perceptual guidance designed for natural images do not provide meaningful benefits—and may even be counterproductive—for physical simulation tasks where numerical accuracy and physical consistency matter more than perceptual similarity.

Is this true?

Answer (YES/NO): NO